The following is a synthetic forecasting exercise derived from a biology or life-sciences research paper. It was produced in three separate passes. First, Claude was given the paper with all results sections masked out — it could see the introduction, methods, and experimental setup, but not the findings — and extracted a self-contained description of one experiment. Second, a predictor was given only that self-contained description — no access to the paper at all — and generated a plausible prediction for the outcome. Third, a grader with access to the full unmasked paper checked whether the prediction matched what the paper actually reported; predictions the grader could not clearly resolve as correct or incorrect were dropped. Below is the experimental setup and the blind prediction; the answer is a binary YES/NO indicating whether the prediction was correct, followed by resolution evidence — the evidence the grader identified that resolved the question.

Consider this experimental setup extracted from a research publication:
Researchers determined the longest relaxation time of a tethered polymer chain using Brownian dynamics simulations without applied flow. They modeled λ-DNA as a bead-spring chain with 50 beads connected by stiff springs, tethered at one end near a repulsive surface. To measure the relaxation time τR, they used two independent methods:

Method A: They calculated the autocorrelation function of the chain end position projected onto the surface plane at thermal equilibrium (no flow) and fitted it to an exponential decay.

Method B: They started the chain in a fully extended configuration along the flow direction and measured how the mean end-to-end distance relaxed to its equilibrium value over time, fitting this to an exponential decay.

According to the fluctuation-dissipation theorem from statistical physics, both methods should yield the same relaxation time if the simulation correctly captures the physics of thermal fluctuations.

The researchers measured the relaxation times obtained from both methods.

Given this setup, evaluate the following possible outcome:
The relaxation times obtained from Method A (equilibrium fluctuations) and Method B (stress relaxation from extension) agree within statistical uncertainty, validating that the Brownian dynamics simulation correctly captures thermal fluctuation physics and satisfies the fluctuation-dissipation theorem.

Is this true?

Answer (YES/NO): YES